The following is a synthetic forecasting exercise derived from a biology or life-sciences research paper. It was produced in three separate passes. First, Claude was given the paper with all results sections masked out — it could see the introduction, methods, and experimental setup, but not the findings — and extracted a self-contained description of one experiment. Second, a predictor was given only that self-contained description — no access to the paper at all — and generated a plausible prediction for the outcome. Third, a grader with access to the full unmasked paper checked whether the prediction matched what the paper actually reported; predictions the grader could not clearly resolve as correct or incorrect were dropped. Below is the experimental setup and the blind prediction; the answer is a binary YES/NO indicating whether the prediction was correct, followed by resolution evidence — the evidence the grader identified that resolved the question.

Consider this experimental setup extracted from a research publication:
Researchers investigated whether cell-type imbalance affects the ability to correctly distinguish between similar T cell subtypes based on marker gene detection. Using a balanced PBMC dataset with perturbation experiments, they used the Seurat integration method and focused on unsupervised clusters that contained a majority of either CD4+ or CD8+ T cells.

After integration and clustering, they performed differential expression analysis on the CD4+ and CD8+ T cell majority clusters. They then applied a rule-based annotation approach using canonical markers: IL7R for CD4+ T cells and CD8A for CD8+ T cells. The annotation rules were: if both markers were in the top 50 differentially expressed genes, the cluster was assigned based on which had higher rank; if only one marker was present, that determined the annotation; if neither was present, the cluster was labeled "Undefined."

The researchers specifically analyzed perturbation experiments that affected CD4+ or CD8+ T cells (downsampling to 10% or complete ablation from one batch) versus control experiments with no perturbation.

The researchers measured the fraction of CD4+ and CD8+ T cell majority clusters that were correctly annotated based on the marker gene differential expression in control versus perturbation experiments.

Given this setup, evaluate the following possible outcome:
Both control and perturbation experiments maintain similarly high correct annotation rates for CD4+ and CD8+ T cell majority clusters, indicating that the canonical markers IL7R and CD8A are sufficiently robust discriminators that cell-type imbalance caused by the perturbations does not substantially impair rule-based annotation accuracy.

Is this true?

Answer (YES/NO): NO